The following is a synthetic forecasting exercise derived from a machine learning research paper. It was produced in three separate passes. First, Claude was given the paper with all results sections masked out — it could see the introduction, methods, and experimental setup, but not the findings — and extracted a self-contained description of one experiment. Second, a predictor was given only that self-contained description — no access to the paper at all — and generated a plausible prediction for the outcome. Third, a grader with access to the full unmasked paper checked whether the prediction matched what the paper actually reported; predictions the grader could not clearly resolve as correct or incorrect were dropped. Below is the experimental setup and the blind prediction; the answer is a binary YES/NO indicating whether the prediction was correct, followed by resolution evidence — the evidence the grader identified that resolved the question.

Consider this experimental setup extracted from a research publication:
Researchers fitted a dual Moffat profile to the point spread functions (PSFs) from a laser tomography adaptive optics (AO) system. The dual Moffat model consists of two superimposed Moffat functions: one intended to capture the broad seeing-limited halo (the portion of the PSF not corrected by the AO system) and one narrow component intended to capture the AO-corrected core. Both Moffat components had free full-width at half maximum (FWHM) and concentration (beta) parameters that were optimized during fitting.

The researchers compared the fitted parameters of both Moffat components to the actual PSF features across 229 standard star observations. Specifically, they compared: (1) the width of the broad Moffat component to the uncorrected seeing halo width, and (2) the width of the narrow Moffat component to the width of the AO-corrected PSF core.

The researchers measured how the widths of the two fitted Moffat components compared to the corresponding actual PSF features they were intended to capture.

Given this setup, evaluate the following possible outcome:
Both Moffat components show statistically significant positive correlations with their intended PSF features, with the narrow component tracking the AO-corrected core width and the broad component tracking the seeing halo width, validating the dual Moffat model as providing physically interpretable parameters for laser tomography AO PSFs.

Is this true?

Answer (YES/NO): NO